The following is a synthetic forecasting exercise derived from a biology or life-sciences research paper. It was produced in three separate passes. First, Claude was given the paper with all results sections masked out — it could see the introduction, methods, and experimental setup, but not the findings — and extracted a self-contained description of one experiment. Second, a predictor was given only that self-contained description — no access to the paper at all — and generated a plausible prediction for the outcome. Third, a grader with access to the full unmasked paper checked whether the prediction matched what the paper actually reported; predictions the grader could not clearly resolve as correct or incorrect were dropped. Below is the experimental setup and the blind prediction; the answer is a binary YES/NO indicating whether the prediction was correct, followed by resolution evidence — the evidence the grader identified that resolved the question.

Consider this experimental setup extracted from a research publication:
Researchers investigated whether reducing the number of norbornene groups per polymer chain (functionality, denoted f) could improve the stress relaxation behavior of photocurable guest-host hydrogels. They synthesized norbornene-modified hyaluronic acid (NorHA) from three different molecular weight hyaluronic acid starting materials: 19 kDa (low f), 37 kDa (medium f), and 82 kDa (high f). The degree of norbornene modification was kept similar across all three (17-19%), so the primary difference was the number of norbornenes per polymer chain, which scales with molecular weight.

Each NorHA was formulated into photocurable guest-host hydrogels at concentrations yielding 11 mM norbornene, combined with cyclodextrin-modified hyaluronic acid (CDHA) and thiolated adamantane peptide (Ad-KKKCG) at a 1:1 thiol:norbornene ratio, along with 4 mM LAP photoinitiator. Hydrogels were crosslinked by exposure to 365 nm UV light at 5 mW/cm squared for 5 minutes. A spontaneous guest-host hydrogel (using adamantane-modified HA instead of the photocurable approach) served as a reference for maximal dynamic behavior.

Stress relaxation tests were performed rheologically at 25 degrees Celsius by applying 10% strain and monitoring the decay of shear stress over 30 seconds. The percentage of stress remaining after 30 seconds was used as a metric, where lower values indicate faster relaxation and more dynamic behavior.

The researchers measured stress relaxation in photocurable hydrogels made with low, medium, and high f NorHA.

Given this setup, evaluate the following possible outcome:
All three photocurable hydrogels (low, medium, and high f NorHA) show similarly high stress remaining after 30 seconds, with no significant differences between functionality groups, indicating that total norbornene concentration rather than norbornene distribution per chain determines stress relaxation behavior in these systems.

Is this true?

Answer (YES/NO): NO